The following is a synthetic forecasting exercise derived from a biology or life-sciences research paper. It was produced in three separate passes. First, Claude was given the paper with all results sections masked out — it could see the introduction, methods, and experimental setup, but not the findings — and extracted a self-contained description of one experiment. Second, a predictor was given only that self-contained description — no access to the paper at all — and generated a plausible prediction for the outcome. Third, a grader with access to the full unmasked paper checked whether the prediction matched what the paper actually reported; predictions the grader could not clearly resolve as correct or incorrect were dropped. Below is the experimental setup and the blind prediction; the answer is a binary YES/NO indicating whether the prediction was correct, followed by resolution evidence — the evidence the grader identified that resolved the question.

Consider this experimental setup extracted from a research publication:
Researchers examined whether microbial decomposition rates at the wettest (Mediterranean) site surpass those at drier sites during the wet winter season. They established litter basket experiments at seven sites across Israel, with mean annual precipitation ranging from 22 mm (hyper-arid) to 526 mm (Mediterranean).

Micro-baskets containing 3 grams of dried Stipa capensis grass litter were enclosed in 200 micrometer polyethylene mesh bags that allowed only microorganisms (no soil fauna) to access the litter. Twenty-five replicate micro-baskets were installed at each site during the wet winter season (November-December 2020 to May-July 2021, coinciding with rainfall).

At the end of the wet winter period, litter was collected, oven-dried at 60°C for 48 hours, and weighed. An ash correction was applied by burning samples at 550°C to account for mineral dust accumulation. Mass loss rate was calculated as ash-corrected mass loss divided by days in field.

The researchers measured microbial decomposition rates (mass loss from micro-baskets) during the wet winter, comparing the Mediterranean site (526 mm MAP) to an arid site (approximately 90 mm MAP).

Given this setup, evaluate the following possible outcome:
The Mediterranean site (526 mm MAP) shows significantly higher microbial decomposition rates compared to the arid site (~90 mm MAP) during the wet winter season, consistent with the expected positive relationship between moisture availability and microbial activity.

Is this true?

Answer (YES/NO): YES